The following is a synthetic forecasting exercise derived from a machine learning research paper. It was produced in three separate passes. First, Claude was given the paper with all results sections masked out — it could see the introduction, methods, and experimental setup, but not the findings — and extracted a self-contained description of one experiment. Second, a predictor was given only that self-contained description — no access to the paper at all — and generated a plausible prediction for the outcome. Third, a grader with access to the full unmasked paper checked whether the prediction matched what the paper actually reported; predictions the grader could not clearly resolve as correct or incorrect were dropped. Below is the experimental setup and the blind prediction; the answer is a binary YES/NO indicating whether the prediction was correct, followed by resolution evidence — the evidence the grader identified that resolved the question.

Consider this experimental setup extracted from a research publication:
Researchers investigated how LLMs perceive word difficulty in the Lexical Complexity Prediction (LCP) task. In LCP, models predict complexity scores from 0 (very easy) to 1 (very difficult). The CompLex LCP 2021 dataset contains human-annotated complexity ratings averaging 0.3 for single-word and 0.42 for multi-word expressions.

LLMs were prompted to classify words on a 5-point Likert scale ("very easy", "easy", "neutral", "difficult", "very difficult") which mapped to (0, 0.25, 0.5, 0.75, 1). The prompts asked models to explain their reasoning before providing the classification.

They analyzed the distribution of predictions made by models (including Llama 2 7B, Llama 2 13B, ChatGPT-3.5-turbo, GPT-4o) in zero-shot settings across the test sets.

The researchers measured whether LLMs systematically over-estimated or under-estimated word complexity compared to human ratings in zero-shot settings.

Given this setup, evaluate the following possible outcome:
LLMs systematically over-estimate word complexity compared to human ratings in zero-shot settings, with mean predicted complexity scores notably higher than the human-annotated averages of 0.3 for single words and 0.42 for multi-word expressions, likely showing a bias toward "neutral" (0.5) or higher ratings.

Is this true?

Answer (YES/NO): NO